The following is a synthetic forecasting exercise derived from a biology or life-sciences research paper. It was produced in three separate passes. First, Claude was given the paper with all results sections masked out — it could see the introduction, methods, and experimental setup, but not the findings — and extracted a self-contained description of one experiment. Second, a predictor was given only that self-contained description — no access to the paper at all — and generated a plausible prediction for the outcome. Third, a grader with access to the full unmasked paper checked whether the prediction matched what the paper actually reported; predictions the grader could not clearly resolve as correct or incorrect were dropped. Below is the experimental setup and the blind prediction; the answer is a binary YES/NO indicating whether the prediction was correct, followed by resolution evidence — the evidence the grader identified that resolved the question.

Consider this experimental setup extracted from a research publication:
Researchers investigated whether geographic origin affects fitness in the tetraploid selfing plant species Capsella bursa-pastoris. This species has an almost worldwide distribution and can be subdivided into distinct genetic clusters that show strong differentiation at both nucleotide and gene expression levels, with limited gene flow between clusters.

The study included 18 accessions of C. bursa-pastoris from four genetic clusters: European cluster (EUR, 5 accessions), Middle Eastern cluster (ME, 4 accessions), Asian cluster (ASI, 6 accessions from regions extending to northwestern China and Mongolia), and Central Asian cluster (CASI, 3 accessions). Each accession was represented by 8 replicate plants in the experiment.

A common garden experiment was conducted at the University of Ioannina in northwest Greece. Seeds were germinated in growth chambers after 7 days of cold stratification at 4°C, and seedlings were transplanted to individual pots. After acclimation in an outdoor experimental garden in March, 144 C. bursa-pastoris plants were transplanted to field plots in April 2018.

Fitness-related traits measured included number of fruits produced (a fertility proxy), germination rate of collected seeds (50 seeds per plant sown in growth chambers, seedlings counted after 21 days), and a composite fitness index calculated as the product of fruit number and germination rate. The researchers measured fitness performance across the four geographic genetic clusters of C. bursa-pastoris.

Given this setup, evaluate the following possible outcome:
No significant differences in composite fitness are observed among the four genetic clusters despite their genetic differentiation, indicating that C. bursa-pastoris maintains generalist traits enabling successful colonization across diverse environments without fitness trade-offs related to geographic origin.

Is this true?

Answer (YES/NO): NO